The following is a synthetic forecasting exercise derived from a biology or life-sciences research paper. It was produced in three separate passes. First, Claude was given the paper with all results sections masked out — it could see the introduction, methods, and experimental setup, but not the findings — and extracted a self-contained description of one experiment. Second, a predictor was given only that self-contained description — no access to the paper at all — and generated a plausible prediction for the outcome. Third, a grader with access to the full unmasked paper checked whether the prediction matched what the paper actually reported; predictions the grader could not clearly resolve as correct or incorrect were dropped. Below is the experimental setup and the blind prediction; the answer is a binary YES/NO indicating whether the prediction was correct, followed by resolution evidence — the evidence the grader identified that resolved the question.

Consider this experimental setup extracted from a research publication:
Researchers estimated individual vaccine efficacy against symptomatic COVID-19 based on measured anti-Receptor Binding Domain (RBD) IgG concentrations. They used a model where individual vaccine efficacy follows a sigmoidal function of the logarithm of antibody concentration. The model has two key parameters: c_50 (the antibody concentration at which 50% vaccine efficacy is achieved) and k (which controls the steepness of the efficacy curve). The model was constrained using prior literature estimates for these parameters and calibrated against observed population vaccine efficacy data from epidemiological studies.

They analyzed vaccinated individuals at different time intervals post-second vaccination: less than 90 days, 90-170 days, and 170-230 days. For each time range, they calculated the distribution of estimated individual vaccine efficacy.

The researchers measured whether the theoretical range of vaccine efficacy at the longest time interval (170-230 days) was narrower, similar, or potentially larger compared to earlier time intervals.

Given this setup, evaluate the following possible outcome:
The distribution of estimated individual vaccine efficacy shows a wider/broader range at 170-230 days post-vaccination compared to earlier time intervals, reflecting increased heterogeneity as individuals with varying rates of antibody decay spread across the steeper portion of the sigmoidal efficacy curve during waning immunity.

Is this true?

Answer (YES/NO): YES